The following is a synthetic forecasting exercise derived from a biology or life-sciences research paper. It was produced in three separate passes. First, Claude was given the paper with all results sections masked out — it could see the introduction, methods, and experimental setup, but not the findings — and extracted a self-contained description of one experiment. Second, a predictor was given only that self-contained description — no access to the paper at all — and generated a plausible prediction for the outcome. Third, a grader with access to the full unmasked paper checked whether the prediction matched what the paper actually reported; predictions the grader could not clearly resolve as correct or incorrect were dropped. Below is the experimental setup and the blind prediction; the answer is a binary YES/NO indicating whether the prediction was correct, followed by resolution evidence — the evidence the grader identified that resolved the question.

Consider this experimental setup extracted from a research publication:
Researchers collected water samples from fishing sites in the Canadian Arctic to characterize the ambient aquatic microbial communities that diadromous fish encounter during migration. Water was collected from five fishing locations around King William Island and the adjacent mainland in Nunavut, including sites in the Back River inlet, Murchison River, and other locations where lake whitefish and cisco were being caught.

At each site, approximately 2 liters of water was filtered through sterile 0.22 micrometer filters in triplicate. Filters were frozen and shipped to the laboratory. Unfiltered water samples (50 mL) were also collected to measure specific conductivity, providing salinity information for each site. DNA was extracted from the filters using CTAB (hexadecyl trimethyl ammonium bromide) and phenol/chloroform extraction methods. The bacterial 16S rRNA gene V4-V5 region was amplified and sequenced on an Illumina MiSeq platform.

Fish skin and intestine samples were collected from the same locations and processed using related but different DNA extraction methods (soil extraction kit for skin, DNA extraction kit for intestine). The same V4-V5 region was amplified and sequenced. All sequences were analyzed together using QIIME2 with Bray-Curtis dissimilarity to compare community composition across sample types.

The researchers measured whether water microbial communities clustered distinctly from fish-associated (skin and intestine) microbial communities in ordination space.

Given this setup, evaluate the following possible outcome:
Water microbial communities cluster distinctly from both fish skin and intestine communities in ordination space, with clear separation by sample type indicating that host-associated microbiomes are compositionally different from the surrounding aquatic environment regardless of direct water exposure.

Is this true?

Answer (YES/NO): YES